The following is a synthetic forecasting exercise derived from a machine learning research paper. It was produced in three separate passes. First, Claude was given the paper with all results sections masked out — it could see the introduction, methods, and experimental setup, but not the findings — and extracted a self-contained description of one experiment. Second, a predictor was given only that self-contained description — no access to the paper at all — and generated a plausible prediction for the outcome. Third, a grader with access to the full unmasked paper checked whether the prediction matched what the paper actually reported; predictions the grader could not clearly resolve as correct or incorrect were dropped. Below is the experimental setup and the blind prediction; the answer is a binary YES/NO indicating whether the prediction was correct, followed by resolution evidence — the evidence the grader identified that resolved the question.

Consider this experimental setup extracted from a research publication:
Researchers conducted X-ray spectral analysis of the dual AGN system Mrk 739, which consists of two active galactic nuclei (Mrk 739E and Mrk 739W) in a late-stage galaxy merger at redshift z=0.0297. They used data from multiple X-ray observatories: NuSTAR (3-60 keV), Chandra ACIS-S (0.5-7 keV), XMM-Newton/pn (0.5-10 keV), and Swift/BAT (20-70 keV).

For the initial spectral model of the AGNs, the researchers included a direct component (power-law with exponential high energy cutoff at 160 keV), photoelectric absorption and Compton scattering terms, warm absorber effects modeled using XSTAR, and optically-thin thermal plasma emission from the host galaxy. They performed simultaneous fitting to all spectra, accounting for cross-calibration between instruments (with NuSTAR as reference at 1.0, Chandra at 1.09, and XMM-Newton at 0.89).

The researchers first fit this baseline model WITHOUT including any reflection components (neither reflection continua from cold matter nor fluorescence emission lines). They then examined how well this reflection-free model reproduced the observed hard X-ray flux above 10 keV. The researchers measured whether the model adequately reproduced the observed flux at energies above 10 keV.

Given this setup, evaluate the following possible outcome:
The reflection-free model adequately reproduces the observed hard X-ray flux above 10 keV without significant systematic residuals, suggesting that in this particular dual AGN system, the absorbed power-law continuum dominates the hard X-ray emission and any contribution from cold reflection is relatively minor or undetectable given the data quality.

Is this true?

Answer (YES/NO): NO